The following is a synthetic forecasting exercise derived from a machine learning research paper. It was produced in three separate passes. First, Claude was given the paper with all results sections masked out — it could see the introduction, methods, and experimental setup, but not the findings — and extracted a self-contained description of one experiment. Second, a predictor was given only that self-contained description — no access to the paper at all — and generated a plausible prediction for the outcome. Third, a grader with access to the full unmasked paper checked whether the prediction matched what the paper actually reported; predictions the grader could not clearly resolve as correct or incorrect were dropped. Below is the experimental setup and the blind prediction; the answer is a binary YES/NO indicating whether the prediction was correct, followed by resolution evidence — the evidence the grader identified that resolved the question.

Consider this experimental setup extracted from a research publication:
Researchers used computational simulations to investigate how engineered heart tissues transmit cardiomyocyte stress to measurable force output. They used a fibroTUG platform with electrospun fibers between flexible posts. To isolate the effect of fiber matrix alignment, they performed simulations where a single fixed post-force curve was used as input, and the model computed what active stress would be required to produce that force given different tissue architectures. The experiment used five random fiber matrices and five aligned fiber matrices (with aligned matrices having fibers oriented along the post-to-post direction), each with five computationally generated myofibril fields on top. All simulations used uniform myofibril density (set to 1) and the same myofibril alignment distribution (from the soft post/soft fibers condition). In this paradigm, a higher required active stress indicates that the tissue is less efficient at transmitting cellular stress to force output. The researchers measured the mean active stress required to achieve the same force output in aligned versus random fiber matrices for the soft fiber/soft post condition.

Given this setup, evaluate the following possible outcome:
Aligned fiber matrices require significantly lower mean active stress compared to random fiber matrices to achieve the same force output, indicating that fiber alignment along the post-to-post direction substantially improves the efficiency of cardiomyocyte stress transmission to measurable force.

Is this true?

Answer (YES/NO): YES